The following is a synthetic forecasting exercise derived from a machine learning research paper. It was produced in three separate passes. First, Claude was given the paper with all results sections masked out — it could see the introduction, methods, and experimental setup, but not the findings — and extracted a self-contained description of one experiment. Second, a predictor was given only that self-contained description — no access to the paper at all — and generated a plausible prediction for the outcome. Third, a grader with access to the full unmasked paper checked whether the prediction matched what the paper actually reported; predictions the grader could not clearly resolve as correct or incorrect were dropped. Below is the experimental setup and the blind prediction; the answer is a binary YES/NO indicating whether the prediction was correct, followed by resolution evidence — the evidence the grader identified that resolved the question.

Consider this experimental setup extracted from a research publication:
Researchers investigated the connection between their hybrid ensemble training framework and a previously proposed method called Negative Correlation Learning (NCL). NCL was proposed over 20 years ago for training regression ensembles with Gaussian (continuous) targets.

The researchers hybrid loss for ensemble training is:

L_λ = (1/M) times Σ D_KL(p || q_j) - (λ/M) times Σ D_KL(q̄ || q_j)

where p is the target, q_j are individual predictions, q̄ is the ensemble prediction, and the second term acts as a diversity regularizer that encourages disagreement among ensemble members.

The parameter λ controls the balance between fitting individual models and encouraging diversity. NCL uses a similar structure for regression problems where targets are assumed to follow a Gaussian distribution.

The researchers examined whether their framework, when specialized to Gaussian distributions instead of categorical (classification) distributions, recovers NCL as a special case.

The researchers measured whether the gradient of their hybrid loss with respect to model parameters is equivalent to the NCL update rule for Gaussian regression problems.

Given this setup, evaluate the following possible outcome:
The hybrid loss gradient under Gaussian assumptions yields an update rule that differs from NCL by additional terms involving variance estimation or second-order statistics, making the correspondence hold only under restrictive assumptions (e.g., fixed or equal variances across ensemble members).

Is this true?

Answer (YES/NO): NO